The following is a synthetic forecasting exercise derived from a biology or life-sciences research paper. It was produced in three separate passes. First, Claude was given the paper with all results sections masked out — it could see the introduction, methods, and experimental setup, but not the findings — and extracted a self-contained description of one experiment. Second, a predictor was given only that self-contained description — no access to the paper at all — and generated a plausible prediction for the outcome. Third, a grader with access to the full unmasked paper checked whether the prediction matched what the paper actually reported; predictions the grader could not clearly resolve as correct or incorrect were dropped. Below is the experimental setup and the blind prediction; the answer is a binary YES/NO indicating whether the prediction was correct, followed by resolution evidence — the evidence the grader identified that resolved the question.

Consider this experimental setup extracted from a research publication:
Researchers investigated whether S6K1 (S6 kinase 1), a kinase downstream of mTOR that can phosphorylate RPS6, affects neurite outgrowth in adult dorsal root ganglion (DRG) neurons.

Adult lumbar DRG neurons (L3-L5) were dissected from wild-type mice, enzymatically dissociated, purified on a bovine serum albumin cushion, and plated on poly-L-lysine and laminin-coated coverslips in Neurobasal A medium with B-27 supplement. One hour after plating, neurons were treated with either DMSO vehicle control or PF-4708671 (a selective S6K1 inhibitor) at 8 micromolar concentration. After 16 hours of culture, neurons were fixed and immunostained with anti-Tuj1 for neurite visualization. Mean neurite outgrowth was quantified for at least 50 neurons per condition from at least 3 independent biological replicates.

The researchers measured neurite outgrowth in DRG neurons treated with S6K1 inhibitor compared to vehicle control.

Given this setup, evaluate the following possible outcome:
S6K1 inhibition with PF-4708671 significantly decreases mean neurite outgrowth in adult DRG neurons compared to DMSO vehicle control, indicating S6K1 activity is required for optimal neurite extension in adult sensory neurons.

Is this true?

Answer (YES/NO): NO